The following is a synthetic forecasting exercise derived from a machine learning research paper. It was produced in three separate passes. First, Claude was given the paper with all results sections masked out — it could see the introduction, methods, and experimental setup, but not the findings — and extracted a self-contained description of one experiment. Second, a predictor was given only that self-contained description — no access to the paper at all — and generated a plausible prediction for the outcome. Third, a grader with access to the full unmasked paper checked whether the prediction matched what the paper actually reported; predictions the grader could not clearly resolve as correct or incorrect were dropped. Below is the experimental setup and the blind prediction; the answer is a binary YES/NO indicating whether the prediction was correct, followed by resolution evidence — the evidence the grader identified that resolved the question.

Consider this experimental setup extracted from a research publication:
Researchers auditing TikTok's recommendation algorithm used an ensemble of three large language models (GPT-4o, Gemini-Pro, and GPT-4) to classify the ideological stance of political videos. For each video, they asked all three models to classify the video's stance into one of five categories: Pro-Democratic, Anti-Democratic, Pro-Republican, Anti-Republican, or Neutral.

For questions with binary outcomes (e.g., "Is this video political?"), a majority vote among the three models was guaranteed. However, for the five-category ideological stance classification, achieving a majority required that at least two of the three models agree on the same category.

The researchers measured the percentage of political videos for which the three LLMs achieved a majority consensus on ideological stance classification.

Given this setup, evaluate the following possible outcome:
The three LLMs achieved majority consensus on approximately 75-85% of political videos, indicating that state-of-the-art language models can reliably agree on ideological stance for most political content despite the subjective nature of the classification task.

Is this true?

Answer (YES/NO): NO